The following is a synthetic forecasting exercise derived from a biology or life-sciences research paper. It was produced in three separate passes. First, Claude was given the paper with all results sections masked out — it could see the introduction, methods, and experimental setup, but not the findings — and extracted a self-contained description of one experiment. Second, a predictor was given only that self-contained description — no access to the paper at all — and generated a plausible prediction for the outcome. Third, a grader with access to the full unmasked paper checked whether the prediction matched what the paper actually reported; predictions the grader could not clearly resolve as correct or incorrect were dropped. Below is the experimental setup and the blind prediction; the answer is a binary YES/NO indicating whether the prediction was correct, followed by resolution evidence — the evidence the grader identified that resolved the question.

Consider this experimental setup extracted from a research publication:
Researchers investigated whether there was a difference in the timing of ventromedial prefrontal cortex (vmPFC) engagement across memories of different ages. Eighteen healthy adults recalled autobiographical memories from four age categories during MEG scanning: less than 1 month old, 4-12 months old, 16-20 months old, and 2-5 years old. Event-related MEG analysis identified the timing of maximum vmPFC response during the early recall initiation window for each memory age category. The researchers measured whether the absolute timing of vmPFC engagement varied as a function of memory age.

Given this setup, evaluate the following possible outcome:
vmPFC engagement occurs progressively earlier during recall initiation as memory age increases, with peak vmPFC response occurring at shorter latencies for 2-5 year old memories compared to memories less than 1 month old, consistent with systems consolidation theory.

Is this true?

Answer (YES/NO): NO